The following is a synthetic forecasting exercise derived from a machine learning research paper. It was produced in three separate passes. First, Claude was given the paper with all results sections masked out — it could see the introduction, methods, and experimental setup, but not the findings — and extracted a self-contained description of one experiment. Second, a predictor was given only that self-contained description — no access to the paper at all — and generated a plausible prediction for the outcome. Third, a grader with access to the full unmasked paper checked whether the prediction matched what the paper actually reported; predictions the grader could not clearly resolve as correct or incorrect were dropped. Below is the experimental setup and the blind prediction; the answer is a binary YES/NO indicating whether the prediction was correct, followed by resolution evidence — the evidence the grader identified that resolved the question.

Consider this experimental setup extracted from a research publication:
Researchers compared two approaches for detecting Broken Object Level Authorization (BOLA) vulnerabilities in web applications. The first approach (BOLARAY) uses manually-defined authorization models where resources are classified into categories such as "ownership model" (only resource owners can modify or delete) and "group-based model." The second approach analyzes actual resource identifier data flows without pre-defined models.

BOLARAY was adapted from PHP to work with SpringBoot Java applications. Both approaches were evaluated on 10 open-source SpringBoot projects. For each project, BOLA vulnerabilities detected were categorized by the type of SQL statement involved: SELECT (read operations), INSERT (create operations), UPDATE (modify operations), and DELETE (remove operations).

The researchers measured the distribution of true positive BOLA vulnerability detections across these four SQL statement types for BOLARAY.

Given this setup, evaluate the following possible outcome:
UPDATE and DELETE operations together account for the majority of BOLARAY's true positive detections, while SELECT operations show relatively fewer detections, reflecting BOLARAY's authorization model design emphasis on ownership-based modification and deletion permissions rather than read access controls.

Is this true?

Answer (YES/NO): YES